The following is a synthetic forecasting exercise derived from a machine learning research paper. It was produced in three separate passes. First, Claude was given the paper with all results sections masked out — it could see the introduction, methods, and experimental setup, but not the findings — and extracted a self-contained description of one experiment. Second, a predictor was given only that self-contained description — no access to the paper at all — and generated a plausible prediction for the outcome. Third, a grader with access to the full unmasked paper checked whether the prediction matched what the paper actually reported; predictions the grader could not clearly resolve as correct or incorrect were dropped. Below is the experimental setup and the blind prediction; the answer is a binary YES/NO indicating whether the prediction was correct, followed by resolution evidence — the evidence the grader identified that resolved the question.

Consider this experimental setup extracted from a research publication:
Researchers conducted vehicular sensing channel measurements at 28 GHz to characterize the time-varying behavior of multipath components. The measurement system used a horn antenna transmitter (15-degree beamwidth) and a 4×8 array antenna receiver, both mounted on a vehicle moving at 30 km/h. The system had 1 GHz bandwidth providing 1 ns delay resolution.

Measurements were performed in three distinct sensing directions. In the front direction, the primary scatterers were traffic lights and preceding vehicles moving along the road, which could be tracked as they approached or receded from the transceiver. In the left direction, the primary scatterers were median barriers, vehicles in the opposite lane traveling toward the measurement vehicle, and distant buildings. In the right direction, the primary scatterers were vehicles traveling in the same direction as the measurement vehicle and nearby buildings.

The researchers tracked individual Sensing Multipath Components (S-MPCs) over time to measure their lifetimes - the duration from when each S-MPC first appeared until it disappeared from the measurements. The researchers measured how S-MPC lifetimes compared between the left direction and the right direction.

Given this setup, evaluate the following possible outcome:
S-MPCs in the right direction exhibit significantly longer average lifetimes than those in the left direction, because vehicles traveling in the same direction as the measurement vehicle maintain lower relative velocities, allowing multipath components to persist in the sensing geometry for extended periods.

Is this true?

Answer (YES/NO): NO